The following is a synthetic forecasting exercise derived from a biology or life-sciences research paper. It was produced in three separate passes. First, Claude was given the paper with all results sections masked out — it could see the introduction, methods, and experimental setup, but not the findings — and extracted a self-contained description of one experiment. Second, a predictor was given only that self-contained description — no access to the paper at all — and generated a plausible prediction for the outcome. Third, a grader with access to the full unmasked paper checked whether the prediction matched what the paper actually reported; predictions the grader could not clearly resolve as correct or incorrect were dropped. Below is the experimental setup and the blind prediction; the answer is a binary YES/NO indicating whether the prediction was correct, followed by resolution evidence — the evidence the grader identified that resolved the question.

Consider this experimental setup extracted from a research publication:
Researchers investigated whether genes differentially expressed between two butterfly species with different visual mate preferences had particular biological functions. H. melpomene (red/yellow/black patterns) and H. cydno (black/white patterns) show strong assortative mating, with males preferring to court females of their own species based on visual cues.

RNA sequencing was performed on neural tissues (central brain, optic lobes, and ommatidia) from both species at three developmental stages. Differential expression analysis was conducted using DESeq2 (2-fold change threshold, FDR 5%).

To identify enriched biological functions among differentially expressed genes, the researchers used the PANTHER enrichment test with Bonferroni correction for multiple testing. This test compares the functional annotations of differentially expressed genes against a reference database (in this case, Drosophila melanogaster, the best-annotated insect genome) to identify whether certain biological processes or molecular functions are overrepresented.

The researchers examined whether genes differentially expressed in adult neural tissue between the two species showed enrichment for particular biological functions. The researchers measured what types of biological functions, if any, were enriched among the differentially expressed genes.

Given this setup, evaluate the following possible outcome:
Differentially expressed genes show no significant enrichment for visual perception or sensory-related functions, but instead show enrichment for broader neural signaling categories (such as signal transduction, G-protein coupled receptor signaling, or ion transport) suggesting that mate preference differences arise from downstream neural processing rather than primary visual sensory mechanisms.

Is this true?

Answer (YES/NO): NO